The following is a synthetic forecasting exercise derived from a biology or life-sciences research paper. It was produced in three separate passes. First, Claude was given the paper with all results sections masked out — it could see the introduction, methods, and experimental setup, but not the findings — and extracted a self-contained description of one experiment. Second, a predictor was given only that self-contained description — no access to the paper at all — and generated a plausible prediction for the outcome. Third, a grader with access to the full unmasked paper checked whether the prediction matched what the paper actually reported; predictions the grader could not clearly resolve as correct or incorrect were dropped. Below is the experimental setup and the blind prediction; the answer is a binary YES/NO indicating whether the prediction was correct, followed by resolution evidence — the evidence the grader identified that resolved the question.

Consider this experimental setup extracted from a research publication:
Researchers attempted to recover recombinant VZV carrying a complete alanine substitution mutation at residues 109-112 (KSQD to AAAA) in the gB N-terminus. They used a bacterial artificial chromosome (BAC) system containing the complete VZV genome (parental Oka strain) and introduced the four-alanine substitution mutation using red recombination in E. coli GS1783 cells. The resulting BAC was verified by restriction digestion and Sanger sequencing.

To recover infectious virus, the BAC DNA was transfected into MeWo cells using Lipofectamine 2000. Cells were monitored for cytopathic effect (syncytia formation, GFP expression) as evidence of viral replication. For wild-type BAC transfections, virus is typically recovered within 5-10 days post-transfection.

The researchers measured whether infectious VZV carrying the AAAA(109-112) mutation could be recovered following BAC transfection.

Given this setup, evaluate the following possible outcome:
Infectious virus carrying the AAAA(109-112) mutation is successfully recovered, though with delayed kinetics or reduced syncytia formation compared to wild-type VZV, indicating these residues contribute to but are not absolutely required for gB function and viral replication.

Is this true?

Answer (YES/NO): NO